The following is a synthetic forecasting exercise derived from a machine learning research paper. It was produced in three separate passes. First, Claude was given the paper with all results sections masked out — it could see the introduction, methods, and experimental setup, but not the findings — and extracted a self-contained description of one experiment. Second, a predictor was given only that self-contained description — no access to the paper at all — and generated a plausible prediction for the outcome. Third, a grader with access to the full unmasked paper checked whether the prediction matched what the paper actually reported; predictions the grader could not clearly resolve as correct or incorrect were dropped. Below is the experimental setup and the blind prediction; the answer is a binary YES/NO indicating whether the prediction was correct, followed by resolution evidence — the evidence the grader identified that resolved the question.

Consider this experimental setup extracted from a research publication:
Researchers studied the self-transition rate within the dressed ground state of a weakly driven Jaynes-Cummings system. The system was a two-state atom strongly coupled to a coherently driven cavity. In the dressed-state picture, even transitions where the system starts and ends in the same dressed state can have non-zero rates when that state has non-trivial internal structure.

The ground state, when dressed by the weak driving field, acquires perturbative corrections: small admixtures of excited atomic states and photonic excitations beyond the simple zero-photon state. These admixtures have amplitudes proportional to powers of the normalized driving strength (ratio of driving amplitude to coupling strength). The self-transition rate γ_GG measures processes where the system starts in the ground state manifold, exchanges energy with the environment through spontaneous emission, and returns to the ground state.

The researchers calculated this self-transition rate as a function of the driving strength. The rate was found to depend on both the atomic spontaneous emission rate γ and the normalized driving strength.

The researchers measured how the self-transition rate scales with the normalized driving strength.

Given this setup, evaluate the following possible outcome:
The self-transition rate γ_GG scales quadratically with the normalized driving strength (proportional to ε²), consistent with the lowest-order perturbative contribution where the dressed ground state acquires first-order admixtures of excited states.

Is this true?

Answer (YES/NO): YES